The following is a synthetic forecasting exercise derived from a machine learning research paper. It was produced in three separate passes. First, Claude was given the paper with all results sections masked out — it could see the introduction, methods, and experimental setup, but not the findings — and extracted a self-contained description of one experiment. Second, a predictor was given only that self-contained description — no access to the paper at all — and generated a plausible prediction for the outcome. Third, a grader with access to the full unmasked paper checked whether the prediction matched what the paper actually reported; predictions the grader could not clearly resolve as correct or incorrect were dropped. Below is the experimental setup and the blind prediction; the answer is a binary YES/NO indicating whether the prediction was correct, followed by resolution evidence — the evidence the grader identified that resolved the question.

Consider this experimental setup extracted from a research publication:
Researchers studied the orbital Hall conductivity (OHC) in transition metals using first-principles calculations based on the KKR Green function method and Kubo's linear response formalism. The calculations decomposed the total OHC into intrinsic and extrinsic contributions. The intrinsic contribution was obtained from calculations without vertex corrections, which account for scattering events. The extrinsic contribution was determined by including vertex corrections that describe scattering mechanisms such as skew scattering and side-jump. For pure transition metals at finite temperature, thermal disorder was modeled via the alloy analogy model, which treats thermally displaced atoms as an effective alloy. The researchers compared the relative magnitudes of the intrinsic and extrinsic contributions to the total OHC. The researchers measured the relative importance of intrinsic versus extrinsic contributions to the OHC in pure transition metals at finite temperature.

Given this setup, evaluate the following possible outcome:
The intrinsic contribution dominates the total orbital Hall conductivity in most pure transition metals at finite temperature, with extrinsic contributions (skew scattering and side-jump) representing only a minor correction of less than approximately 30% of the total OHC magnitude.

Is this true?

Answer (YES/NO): YES